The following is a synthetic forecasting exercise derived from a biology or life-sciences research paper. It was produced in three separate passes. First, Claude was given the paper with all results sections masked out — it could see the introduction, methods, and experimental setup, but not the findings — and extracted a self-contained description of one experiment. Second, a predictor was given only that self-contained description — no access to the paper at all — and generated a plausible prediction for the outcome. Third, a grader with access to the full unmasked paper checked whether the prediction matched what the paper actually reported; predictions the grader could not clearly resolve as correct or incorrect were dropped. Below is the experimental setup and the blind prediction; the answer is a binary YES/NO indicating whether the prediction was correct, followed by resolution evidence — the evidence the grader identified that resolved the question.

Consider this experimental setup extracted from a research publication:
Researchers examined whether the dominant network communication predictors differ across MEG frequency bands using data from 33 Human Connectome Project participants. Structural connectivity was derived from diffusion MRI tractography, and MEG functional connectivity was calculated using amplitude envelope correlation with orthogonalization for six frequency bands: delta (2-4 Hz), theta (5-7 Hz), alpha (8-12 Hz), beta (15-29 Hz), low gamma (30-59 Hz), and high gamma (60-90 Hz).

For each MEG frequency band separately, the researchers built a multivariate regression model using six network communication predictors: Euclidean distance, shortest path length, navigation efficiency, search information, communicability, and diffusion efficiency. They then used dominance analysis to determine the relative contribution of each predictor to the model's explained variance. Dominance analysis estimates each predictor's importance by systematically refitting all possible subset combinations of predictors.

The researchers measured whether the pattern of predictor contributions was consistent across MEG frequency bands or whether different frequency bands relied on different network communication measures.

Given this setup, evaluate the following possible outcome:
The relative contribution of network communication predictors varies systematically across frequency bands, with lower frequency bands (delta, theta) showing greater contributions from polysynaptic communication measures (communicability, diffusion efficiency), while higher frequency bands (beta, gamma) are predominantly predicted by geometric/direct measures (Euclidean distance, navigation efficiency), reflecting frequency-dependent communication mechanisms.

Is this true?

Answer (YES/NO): NO